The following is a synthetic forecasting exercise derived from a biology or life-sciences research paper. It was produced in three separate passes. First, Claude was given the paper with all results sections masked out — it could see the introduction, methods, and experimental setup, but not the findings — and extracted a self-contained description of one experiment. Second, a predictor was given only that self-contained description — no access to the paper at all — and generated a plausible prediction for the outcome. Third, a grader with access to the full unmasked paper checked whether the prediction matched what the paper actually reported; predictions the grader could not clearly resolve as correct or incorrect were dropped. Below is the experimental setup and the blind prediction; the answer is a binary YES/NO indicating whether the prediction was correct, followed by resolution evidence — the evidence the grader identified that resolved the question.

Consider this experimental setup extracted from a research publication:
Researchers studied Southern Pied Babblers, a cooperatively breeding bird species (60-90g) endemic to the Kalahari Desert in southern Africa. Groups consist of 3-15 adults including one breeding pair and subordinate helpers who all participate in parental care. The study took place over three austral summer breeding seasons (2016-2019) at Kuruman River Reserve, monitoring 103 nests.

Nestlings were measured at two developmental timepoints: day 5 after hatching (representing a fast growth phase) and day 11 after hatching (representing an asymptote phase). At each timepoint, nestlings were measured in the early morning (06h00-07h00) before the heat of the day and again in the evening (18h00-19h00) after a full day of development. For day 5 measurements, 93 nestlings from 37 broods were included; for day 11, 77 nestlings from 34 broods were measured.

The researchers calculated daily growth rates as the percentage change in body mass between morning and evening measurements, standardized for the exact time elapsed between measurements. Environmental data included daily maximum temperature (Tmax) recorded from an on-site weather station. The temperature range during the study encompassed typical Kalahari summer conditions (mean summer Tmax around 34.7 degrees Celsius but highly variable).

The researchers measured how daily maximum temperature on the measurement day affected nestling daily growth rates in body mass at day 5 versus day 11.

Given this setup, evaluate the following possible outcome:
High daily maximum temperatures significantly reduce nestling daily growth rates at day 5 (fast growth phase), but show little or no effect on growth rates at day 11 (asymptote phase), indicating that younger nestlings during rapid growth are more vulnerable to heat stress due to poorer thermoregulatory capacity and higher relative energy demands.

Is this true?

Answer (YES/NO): NO